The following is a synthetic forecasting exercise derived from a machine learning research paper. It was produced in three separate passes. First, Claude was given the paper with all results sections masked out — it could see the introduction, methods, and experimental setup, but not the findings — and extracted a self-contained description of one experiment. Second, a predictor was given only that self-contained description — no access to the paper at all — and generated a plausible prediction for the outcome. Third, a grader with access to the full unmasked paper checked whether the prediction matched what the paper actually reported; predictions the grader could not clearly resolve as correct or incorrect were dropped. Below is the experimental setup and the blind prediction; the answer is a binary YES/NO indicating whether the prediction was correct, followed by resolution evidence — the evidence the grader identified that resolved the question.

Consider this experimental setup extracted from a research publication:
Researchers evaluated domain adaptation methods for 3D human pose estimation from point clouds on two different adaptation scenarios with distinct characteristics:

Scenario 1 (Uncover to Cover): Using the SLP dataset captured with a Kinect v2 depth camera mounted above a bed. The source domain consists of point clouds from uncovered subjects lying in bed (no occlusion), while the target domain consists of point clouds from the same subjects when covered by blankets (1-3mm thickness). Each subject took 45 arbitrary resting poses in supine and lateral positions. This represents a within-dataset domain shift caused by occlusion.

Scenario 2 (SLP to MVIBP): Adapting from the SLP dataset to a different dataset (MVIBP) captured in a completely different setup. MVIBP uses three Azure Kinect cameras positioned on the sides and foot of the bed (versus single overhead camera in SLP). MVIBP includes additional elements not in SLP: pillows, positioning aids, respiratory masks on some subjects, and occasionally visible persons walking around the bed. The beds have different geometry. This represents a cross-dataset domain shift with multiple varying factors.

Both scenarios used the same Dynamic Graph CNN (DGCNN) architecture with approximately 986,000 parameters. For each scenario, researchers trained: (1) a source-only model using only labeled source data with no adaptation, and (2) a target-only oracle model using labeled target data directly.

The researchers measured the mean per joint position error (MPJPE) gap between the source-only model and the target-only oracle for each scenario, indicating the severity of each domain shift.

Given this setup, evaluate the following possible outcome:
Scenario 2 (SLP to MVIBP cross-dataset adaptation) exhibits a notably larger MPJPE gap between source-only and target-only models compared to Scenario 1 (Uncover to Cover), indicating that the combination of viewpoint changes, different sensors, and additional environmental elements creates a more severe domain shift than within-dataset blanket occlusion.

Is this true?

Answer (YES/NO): YES